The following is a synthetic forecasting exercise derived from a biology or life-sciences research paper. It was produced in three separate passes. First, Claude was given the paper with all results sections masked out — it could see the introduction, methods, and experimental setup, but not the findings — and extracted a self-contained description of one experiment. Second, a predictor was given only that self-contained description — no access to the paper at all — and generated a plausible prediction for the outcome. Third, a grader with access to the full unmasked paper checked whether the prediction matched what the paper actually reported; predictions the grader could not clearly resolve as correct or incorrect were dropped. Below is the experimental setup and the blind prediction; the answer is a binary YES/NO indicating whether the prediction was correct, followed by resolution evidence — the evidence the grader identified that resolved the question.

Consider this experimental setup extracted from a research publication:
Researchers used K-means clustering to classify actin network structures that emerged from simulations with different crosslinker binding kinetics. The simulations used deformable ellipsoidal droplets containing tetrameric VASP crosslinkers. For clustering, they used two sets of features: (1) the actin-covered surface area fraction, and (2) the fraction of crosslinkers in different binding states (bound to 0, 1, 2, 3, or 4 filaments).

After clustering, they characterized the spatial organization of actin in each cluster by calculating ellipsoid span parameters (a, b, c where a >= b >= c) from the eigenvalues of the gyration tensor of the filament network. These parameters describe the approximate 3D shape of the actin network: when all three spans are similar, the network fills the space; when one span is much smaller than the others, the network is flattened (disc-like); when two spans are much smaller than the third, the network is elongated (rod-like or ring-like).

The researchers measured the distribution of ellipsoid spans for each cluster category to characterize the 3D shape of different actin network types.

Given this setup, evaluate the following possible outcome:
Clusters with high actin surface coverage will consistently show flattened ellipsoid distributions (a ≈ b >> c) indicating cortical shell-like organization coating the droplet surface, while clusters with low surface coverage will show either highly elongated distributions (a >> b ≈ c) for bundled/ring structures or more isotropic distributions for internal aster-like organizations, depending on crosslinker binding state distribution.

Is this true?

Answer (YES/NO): NO